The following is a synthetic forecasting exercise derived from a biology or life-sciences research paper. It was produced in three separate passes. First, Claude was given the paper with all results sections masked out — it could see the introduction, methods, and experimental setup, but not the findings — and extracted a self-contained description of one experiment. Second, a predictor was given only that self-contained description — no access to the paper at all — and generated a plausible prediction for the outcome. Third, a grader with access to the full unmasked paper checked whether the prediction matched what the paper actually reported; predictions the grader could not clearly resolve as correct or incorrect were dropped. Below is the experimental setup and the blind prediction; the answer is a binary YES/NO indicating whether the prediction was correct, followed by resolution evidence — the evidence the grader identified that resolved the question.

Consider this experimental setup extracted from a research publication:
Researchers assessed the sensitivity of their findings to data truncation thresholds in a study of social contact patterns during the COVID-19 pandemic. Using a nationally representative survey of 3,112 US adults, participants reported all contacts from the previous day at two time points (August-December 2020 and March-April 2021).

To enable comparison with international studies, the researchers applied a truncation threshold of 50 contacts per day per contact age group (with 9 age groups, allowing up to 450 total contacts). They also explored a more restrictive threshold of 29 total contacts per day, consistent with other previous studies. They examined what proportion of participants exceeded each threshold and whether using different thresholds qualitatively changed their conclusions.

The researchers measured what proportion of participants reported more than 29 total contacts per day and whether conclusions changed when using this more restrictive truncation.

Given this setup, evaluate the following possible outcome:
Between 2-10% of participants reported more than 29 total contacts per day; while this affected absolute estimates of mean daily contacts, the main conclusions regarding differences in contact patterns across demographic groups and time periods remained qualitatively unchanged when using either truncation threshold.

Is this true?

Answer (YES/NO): YES